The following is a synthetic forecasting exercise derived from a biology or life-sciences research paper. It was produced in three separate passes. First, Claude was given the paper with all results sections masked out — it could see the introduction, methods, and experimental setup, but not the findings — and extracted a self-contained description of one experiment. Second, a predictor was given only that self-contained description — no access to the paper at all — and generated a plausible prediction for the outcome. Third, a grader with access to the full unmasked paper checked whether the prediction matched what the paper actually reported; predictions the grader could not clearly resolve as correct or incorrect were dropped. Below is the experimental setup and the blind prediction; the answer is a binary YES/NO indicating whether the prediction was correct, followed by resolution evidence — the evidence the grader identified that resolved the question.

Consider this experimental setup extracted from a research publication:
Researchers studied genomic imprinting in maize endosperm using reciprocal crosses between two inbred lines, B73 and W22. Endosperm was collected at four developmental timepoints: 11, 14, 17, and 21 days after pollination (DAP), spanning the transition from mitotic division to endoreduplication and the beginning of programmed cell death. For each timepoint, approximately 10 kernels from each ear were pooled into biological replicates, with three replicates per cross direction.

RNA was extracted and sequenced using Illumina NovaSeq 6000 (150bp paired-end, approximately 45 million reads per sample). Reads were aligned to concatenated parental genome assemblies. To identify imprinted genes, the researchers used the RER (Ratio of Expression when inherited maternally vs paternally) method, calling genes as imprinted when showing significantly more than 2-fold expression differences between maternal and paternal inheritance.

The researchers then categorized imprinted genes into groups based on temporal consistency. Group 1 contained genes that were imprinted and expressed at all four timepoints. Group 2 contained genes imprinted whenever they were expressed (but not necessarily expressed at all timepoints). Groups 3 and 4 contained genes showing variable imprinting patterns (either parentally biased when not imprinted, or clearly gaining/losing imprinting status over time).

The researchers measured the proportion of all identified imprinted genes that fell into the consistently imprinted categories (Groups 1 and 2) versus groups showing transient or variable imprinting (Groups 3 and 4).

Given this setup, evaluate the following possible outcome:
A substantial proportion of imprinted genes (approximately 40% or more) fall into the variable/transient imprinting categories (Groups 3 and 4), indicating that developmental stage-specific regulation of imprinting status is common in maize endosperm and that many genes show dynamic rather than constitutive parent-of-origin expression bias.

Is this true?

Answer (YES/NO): YES